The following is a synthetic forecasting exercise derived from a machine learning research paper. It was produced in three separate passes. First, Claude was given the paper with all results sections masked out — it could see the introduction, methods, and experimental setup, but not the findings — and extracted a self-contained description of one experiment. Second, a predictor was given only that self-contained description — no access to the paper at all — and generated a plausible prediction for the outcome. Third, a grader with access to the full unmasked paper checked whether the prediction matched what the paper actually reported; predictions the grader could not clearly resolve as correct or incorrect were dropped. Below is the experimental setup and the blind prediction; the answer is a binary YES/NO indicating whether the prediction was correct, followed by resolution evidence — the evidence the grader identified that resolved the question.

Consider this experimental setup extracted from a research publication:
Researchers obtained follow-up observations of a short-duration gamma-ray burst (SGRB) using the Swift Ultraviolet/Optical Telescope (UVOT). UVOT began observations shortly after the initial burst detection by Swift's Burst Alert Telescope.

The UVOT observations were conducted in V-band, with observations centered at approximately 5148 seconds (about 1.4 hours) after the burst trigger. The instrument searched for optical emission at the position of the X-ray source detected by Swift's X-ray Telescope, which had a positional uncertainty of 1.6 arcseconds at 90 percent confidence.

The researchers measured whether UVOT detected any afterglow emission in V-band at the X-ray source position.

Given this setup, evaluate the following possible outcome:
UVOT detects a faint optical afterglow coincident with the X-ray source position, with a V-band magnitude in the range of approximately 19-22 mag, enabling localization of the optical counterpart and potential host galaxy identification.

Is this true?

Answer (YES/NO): NO